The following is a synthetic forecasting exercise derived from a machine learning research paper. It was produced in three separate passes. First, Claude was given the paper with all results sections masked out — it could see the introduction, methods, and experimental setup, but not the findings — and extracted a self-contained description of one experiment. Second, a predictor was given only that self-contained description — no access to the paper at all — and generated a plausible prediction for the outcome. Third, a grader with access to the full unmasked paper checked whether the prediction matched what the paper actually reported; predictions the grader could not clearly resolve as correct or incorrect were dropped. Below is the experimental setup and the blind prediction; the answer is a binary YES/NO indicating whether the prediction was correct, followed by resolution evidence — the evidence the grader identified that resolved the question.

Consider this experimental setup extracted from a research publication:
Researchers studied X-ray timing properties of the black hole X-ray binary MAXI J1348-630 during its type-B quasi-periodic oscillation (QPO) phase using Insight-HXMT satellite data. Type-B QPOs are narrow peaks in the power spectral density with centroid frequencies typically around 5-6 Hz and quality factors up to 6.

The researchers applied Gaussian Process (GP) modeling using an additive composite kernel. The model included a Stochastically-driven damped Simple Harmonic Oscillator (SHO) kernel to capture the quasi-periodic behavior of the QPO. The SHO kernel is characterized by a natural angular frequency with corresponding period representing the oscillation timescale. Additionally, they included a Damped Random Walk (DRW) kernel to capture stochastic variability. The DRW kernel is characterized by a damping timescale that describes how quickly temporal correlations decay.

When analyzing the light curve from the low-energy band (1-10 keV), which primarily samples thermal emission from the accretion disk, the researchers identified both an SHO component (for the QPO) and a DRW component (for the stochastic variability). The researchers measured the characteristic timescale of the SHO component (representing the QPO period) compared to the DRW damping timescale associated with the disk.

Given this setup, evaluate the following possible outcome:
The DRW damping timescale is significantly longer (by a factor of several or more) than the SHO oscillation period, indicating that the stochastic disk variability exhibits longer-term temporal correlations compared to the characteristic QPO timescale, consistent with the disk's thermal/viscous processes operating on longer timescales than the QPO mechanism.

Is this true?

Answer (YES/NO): YES